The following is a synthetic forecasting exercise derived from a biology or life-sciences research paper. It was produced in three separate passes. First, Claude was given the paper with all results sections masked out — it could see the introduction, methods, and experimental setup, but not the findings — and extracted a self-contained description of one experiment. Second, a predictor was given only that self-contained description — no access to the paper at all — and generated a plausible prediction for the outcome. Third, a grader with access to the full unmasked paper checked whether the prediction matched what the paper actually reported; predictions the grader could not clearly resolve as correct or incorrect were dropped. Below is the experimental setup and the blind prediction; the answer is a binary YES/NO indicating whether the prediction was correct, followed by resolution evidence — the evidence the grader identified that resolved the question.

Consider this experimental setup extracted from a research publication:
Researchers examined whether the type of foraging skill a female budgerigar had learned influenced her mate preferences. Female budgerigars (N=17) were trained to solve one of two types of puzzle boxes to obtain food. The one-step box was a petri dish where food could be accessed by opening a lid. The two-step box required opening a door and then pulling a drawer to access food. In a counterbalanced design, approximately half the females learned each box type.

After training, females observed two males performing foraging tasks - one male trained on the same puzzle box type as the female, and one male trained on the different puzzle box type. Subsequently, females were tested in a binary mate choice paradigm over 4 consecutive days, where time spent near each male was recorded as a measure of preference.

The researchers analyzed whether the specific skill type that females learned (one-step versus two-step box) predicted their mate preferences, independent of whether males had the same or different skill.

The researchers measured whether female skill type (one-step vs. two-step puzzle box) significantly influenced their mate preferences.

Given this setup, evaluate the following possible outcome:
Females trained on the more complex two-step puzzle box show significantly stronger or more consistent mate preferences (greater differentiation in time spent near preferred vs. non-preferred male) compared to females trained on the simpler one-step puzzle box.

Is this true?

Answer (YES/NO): NO